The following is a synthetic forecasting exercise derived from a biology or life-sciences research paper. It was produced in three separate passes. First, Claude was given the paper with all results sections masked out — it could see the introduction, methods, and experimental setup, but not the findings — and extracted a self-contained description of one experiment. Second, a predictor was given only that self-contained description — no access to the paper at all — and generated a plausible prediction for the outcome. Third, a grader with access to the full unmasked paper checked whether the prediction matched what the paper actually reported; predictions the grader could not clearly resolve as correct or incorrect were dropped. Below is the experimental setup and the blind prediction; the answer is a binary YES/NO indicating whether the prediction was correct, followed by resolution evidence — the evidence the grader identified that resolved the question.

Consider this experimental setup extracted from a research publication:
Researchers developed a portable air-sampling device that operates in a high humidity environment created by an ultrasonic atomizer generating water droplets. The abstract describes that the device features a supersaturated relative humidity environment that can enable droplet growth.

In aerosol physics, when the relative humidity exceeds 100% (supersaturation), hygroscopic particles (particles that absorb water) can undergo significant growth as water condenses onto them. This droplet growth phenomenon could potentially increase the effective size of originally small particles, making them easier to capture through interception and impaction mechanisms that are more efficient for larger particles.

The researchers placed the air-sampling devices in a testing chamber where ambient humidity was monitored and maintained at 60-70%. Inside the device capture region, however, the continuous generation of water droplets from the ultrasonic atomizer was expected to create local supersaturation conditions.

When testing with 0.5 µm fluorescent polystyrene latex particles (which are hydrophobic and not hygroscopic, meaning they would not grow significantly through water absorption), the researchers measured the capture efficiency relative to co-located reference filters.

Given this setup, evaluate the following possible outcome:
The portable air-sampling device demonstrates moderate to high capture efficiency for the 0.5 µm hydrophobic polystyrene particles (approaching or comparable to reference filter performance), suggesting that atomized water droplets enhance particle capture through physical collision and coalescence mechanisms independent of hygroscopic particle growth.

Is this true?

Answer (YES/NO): NO